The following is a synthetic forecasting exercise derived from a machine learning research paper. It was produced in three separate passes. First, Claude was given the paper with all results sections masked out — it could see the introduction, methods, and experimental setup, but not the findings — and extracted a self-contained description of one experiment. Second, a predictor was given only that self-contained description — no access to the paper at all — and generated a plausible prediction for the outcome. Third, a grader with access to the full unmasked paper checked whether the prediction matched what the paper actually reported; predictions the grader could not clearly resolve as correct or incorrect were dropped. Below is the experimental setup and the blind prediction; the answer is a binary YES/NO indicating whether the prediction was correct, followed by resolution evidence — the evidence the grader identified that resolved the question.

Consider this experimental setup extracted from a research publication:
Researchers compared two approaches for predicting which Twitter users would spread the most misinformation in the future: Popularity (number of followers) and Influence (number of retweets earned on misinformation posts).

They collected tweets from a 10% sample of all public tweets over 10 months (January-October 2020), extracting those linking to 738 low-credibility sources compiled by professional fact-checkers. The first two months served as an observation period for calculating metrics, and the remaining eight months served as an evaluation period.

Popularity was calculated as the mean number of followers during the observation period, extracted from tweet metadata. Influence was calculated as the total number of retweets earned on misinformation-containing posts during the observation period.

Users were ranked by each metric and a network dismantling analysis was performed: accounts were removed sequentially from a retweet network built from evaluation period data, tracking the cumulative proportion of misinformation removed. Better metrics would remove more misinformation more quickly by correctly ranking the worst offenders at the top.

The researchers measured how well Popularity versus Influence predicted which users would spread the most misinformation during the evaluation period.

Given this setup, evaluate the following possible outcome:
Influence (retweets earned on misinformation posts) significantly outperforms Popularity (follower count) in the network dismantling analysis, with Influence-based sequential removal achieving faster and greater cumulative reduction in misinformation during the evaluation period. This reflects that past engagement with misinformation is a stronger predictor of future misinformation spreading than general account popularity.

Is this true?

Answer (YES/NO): YES